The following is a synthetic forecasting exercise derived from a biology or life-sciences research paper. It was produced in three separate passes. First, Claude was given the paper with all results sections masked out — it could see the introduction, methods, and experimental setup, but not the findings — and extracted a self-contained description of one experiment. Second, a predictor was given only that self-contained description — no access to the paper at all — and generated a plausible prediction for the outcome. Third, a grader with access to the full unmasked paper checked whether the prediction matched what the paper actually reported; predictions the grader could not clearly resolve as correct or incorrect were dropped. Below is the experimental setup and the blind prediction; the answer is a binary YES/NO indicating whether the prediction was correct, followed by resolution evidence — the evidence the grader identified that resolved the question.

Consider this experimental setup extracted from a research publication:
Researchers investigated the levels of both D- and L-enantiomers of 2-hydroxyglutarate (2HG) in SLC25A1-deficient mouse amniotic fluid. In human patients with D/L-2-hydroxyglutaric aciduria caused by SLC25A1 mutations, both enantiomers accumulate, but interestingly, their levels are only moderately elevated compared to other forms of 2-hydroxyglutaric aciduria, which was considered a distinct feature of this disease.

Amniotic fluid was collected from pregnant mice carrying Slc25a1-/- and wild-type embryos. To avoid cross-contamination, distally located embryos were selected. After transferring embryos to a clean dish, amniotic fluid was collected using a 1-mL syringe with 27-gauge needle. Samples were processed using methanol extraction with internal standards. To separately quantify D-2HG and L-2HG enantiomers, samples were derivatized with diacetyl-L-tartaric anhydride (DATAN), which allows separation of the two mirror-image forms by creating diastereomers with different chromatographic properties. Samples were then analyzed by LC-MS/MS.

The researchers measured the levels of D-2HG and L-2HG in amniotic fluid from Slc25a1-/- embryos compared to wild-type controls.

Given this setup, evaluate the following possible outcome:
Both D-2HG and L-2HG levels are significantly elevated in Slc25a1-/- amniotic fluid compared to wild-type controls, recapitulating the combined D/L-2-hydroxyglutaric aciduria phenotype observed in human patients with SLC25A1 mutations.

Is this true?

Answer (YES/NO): YES